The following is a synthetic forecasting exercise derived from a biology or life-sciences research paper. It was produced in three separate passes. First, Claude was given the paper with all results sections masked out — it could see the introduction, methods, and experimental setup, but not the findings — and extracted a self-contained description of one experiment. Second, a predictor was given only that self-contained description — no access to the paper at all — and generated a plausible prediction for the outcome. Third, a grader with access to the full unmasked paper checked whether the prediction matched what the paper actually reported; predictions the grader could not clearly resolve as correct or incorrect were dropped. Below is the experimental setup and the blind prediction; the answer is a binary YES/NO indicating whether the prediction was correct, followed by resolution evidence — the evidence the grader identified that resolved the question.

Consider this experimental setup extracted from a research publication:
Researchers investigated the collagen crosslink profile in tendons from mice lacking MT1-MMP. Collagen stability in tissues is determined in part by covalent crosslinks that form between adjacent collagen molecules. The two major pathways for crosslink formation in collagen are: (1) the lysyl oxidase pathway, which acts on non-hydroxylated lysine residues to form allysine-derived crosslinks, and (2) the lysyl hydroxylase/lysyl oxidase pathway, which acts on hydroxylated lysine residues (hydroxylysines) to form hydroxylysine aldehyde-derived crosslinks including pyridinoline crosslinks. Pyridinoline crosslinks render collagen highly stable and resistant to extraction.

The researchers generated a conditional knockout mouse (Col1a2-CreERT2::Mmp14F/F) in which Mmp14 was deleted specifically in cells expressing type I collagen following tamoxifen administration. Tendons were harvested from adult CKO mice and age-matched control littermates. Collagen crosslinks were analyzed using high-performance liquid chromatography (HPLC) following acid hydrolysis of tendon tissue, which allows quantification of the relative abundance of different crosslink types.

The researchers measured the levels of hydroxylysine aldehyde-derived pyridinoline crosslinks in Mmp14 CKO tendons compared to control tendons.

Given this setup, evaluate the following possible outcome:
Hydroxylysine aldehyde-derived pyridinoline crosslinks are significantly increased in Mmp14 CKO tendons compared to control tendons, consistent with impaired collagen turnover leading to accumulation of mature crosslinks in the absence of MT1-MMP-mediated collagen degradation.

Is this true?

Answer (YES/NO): YES